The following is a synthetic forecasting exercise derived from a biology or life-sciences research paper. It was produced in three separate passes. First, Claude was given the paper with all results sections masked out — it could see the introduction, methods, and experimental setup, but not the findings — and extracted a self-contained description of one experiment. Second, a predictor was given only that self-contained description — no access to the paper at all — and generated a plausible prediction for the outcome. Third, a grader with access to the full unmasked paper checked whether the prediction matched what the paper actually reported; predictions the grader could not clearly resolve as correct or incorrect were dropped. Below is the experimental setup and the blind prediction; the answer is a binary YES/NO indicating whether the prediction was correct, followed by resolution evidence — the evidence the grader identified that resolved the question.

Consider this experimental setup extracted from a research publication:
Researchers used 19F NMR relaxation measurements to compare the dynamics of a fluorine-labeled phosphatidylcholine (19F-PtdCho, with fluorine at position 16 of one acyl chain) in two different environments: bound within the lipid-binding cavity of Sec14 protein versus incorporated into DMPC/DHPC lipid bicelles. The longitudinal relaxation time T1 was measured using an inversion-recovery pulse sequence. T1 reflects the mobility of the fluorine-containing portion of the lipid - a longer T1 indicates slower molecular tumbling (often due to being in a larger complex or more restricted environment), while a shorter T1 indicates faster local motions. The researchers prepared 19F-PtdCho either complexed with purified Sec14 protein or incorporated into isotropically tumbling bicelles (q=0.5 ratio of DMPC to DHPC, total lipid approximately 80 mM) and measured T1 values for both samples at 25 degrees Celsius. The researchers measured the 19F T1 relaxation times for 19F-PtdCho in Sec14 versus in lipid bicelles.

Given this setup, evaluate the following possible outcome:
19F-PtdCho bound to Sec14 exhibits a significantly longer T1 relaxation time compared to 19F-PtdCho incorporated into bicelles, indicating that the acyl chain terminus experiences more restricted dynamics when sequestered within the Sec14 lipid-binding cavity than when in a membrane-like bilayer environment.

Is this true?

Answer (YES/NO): NO